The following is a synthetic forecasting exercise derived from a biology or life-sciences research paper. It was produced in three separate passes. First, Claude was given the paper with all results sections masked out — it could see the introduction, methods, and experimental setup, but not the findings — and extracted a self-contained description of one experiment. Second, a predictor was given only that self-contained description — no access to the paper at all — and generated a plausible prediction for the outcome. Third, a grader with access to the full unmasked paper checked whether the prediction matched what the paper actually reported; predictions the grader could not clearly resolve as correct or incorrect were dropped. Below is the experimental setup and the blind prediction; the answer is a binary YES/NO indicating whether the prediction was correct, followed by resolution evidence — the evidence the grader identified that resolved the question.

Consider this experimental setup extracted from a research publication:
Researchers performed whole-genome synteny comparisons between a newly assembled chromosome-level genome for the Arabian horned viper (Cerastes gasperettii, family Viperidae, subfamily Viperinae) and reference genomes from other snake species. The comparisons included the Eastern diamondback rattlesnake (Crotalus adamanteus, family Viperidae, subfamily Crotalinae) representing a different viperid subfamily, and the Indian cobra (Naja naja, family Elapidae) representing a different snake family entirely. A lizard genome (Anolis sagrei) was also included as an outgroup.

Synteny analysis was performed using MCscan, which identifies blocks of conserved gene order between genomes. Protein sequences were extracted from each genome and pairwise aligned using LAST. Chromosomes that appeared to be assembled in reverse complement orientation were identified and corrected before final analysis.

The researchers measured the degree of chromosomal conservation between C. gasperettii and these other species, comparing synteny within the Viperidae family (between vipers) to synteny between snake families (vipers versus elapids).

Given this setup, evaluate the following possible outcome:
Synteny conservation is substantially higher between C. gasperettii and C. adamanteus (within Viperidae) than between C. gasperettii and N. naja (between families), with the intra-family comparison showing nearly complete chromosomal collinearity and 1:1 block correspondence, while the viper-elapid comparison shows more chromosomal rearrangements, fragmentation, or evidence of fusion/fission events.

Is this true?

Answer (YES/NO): YES